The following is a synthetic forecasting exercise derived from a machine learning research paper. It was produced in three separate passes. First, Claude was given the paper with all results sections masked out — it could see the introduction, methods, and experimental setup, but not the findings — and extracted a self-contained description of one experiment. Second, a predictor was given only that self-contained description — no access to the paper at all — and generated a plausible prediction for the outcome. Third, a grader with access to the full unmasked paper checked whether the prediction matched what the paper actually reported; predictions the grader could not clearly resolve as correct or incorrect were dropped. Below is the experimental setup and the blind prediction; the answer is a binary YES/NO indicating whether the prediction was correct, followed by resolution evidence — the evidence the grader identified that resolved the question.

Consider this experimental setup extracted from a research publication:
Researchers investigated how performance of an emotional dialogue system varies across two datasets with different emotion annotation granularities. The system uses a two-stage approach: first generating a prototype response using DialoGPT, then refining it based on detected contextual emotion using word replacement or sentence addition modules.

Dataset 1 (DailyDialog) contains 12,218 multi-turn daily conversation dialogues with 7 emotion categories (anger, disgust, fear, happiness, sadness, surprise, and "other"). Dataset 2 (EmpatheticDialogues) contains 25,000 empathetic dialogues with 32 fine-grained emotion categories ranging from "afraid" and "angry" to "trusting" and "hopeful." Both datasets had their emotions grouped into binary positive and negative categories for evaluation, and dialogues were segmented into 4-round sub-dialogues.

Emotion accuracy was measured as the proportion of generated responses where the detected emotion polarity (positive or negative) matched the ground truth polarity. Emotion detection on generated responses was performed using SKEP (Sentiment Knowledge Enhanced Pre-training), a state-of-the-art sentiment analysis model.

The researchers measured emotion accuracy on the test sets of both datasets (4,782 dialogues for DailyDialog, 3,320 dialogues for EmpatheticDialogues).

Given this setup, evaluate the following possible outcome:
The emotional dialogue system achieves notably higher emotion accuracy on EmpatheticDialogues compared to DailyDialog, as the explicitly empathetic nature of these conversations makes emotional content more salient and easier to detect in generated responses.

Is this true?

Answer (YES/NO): YES